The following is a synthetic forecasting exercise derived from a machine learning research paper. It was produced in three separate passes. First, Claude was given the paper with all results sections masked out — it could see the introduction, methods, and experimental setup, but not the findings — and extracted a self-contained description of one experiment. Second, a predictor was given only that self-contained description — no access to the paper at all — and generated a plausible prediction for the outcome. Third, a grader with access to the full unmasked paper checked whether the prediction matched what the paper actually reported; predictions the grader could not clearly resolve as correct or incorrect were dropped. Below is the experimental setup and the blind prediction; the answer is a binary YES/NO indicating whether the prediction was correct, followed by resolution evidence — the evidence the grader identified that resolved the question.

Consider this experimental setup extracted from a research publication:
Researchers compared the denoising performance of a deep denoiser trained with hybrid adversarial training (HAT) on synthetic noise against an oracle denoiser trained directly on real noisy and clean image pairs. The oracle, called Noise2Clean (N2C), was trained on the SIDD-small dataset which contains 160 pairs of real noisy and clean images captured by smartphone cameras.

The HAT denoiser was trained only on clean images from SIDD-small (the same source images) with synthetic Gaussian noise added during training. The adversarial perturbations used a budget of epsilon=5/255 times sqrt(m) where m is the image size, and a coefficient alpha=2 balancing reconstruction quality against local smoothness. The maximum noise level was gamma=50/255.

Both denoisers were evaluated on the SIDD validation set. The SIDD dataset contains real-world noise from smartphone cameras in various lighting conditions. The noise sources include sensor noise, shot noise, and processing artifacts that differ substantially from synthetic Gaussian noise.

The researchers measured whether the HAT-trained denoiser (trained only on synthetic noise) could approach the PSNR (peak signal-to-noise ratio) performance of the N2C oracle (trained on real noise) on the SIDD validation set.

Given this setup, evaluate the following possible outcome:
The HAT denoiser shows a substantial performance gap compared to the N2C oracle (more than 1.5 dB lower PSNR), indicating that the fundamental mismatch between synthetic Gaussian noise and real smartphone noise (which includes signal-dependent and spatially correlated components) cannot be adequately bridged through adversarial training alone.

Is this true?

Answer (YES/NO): NO